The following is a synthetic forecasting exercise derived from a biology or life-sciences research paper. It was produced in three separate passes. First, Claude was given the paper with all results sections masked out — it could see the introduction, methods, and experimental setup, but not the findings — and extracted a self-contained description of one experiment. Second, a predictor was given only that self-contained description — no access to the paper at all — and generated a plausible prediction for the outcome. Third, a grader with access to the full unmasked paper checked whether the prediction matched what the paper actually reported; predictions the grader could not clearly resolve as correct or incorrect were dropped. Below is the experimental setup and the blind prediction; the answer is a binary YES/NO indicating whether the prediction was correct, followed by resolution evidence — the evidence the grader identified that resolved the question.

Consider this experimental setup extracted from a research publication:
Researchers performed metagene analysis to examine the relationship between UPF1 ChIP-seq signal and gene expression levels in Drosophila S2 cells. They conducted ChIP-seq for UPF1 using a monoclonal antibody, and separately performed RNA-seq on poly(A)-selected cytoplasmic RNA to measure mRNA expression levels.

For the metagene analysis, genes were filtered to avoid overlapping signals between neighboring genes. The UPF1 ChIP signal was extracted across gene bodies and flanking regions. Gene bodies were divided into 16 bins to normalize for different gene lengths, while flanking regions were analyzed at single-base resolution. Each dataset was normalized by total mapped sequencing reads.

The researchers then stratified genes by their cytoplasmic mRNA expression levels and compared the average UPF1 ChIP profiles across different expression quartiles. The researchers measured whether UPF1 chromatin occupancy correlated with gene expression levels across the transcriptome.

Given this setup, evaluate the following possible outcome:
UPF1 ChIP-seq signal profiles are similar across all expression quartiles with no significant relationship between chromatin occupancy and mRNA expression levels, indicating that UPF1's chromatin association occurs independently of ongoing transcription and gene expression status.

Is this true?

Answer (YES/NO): NO